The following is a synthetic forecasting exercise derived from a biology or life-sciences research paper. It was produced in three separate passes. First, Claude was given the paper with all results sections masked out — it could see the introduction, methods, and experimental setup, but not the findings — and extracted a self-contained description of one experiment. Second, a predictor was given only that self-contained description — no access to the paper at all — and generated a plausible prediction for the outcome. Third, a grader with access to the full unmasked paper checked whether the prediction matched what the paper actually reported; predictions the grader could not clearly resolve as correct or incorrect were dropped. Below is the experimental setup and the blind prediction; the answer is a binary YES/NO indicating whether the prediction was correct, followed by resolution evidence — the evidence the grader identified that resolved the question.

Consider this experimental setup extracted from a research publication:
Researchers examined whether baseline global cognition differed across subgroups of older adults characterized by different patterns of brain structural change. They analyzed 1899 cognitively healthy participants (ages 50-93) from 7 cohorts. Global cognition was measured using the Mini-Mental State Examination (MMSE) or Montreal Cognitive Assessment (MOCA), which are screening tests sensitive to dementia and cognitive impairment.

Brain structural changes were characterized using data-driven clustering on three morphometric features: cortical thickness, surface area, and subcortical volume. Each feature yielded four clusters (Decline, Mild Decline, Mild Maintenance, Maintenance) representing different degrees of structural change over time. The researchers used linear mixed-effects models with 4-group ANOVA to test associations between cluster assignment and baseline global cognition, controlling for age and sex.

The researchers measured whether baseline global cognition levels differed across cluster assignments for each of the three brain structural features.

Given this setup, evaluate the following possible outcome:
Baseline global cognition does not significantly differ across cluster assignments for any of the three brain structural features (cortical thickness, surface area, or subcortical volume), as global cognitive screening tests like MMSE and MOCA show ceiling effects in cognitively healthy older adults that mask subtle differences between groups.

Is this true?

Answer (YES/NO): NO